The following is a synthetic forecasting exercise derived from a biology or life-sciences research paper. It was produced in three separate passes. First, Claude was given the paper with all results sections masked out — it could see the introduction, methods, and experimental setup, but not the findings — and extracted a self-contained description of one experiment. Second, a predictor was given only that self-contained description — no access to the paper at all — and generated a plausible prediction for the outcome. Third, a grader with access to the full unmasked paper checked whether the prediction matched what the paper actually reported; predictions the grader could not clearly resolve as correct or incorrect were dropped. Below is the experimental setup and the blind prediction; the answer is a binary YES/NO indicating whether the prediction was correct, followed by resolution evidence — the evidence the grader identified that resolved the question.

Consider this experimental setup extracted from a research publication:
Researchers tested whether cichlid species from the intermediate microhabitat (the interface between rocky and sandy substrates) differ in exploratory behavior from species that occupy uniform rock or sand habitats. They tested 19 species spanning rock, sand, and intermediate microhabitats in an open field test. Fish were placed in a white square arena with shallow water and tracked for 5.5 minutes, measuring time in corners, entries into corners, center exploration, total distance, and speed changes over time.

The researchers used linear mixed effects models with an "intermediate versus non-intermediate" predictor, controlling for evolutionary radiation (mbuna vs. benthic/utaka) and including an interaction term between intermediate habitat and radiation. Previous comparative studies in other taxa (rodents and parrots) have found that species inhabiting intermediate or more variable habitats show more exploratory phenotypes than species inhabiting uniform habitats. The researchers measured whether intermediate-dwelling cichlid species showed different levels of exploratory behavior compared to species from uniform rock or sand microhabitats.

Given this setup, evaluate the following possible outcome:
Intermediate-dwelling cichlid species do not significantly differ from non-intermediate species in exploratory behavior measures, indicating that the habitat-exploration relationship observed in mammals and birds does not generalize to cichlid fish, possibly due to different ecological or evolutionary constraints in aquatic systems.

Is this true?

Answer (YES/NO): NO